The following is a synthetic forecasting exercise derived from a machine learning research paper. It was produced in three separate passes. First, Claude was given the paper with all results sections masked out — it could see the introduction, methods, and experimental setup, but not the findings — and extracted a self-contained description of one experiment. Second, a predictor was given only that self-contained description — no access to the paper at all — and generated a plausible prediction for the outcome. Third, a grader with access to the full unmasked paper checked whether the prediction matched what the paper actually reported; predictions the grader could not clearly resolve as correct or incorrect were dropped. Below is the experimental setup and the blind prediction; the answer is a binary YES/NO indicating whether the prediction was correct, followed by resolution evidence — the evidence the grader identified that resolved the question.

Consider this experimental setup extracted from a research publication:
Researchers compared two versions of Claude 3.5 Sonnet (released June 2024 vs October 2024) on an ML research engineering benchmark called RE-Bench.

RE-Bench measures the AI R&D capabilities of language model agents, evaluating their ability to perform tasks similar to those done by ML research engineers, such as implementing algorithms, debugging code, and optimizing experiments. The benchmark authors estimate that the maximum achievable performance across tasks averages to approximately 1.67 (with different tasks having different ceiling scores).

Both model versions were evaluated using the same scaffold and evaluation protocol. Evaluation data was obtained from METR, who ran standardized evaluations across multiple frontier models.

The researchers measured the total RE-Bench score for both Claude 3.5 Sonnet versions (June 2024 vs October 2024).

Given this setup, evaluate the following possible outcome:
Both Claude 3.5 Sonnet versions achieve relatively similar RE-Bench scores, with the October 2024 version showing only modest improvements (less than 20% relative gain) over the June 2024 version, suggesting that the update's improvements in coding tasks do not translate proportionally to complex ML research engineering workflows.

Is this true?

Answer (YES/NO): YES